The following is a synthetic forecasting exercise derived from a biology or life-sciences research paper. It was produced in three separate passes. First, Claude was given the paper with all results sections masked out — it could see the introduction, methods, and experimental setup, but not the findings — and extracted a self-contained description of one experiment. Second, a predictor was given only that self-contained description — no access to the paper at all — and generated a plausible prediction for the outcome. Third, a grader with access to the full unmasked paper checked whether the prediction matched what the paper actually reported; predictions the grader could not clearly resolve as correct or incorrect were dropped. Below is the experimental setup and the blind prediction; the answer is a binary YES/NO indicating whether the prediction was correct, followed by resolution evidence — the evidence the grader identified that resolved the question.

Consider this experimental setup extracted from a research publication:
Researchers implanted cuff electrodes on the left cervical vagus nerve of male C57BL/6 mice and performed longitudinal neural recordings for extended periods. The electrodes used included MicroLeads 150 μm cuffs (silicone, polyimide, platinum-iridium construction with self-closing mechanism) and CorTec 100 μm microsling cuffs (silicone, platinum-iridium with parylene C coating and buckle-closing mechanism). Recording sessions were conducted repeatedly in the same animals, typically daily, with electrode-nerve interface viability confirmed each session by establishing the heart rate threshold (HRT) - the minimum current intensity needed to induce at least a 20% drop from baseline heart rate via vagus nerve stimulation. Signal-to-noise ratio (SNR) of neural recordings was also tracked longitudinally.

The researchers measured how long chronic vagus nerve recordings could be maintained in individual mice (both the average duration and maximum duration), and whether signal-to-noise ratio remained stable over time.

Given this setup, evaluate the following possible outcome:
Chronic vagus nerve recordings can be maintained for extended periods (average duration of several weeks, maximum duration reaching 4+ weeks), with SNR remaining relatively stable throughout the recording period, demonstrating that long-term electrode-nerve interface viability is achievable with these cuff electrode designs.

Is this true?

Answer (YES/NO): YES